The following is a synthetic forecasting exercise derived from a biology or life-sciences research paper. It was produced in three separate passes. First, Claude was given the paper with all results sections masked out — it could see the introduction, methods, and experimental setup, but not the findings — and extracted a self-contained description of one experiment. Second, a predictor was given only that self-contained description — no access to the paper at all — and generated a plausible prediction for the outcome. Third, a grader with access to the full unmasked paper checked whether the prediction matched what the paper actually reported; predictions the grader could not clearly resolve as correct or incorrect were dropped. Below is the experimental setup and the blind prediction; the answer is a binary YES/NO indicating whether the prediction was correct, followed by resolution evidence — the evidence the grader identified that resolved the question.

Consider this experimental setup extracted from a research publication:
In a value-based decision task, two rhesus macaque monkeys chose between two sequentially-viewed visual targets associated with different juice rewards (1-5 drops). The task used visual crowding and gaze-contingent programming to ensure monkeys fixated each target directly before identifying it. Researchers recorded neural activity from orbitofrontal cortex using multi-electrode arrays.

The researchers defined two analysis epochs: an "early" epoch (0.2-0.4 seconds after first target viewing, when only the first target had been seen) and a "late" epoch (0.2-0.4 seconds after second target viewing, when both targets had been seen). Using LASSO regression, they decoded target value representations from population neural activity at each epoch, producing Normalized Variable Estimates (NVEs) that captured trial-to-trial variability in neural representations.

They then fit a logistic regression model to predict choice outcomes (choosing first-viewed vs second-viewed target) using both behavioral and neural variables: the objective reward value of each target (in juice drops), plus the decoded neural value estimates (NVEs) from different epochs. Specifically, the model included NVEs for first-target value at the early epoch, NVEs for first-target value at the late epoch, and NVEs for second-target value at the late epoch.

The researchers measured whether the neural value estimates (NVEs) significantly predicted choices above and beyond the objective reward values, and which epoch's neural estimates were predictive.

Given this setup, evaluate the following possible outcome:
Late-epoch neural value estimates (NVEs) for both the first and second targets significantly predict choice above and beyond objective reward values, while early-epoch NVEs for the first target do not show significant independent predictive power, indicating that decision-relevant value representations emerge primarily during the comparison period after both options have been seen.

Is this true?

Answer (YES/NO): NO